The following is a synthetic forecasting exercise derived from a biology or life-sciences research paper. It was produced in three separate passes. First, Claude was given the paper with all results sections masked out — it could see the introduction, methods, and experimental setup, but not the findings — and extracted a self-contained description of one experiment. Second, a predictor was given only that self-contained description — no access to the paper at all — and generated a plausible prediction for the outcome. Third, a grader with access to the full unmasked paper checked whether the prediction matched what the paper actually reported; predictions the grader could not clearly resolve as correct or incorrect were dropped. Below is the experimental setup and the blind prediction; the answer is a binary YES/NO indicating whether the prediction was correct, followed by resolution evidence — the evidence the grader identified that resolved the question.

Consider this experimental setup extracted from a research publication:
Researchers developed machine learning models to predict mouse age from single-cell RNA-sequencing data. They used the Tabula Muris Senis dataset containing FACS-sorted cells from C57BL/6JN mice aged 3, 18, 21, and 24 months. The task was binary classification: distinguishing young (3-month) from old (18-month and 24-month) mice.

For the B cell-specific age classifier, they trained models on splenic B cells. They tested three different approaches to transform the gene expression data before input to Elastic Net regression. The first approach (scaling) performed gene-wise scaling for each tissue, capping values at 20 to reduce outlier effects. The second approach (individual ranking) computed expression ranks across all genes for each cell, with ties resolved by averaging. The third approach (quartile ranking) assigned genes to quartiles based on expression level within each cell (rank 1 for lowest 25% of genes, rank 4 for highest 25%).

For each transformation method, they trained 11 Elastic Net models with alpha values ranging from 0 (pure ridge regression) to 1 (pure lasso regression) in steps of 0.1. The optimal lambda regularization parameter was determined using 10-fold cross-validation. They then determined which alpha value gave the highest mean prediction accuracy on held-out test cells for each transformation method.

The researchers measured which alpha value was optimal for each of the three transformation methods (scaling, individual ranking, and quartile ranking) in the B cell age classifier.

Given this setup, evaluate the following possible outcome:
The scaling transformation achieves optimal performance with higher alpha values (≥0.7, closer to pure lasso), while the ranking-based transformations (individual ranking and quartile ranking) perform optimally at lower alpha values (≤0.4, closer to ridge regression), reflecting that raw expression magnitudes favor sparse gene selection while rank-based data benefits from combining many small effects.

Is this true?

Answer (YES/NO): NO